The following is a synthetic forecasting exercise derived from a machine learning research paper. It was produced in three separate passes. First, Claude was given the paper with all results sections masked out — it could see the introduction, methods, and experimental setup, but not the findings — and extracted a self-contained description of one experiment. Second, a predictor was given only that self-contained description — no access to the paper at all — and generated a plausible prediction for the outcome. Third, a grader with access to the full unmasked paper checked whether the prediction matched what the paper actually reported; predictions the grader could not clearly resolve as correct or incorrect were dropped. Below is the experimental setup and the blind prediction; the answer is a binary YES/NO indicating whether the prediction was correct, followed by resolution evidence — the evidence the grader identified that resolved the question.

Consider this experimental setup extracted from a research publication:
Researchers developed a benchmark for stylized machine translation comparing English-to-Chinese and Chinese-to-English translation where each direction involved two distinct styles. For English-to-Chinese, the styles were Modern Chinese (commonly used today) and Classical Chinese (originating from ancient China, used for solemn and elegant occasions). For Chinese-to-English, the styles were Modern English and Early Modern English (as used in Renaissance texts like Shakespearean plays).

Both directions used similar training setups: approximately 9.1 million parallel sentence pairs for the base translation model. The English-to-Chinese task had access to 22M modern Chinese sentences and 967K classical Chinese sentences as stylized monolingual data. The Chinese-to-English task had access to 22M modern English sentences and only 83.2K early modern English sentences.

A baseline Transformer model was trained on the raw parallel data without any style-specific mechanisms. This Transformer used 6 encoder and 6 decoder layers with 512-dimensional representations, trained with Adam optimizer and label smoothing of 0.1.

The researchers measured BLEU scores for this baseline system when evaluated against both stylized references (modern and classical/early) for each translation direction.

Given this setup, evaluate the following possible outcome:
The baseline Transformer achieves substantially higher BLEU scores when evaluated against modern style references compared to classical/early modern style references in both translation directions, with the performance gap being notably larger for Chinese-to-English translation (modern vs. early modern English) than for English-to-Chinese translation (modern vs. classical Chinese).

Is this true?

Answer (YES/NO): YES